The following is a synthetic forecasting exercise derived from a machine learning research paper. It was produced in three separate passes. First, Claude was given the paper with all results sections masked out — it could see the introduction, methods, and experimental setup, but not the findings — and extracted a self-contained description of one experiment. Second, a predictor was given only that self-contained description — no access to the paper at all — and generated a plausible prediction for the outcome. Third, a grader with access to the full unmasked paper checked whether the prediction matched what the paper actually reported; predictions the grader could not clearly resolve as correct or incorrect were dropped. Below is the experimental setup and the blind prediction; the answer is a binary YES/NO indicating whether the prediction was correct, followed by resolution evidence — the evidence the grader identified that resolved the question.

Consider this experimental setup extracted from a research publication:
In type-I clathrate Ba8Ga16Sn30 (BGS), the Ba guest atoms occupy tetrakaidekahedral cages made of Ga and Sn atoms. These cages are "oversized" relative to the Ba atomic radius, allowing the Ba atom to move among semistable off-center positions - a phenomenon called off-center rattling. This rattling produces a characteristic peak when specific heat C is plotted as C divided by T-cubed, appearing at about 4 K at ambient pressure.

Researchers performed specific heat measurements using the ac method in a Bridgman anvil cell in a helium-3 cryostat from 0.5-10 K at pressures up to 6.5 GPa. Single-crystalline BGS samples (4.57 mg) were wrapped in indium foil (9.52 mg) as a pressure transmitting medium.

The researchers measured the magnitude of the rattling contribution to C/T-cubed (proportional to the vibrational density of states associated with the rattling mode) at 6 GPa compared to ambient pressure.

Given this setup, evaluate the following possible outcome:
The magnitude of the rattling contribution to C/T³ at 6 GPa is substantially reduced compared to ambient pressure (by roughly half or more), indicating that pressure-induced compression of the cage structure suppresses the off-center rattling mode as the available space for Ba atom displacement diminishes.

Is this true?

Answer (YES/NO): YES